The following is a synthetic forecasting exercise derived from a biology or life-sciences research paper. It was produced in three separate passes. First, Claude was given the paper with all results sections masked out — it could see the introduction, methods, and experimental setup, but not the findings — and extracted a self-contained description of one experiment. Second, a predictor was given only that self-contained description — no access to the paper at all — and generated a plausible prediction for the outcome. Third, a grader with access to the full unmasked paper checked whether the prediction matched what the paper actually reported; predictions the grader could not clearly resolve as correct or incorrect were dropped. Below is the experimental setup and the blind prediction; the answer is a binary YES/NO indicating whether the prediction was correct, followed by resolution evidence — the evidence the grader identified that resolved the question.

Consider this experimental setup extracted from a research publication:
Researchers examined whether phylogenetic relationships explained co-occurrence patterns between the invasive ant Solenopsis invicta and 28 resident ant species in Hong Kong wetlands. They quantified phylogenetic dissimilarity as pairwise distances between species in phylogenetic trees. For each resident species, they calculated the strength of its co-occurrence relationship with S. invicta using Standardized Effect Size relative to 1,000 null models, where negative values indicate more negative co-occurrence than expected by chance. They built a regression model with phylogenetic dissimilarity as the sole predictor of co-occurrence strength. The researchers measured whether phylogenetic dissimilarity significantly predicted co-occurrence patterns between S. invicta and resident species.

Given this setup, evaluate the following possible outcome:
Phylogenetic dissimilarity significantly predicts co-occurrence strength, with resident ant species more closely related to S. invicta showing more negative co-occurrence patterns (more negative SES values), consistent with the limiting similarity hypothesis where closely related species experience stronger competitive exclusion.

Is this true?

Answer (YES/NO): NO